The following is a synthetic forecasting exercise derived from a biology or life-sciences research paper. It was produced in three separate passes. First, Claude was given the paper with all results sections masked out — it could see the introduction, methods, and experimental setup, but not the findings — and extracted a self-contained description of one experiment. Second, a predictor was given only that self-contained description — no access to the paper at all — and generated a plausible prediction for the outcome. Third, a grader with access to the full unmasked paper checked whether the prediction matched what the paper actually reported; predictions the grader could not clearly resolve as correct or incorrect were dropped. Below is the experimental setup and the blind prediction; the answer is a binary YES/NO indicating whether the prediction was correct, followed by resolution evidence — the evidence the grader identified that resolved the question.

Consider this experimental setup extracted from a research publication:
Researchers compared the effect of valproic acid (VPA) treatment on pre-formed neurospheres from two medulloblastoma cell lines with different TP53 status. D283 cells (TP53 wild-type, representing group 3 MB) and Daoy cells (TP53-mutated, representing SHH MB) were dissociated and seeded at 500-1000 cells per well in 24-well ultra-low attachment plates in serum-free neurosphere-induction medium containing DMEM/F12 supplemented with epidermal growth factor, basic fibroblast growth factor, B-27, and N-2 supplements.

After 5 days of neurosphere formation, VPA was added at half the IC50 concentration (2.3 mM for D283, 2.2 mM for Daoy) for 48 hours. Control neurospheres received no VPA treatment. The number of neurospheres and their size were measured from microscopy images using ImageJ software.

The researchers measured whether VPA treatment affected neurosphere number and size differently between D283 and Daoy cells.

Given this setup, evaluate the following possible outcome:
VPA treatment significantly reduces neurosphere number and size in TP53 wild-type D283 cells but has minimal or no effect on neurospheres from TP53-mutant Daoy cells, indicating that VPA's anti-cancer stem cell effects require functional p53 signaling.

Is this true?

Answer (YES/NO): NO